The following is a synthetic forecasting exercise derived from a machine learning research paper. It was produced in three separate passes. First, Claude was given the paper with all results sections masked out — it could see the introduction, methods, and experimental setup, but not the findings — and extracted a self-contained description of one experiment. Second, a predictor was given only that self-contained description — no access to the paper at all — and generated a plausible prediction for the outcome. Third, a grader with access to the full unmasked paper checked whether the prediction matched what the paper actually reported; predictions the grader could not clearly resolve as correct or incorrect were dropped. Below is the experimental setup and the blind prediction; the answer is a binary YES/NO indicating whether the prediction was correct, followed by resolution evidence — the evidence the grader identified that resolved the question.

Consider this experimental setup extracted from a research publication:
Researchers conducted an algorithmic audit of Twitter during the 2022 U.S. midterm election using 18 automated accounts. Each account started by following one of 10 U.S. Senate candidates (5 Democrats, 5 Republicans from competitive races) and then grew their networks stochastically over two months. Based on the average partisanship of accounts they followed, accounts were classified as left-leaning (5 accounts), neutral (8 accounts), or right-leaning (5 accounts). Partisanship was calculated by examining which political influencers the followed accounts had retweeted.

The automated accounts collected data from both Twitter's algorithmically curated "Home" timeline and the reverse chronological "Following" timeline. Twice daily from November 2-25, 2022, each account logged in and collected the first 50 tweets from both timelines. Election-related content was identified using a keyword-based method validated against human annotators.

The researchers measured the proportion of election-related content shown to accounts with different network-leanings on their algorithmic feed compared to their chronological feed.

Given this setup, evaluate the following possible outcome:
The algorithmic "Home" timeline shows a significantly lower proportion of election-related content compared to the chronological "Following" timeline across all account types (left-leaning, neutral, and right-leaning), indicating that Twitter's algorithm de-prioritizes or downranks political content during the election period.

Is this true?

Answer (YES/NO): NO